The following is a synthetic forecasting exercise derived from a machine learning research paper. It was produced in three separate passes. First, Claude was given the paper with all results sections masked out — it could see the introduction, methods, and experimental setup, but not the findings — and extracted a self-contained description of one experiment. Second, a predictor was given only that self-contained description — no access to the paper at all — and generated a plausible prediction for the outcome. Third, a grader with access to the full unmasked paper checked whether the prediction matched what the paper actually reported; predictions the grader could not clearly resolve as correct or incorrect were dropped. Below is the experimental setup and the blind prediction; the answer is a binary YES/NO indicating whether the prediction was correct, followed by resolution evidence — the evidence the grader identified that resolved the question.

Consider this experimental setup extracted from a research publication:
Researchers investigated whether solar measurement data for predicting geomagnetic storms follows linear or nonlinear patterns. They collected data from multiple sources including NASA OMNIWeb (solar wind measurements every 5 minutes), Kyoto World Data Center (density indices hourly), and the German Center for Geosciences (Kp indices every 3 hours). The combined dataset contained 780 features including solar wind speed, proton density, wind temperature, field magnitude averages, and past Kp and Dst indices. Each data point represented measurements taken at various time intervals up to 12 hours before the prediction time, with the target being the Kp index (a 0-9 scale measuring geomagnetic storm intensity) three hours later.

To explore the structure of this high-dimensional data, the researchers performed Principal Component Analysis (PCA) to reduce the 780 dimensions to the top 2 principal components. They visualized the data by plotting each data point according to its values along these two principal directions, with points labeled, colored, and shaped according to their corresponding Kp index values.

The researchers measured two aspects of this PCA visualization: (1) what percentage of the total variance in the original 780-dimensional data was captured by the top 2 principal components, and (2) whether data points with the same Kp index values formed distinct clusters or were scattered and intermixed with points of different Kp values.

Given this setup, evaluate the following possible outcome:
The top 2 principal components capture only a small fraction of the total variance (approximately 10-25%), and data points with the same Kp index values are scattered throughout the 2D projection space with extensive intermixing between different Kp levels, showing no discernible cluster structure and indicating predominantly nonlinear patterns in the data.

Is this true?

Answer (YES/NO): NO